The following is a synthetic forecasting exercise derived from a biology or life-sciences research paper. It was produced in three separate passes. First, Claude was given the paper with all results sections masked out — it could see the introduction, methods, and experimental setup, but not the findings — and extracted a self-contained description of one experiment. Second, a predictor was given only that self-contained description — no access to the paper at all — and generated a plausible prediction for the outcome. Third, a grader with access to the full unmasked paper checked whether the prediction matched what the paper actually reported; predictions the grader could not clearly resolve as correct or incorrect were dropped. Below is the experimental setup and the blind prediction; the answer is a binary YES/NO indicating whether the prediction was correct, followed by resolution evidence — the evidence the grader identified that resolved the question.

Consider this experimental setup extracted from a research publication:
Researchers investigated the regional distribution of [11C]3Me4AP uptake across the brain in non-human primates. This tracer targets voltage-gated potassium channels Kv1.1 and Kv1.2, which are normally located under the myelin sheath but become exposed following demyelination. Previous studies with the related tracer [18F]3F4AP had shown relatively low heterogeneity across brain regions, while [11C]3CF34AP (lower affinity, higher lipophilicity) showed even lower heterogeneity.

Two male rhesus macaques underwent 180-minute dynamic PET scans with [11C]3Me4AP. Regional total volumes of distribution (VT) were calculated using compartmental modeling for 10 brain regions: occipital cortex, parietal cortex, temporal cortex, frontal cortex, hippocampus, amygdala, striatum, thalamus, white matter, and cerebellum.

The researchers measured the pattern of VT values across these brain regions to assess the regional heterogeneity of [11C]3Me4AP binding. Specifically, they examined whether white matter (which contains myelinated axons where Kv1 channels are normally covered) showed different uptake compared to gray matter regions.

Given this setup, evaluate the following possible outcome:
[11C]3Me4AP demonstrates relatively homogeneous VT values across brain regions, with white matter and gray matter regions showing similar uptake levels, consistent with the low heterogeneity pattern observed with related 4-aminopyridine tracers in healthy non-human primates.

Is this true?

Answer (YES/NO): NO